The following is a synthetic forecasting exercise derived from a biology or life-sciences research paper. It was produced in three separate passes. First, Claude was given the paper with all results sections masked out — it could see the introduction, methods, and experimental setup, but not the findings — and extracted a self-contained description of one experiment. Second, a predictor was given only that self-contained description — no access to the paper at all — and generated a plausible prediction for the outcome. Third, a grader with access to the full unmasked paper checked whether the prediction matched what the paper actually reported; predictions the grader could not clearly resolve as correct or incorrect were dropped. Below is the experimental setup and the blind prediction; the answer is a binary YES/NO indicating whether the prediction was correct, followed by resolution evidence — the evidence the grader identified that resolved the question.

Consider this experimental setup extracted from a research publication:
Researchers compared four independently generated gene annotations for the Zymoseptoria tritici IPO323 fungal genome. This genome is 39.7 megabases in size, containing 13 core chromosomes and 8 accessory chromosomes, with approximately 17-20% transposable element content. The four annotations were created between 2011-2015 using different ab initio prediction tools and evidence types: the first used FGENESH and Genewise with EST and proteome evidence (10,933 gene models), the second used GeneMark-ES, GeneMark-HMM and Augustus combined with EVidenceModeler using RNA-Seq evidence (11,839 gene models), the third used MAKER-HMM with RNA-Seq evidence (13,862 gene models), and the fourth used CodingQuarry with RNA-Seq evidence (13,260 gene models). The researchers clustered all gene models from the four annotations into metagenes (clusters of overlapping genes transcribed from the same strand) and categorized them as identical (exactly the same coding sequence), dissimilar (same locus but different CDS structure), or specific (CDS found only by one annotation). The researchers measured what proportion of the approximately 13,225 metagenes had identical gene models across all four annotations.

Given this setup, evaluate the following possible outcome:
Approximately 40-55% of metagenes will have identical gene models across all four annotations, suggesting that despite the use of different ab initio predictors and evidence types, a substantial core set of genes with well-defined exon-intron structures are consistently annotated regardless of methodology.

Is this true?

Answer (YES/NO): NO